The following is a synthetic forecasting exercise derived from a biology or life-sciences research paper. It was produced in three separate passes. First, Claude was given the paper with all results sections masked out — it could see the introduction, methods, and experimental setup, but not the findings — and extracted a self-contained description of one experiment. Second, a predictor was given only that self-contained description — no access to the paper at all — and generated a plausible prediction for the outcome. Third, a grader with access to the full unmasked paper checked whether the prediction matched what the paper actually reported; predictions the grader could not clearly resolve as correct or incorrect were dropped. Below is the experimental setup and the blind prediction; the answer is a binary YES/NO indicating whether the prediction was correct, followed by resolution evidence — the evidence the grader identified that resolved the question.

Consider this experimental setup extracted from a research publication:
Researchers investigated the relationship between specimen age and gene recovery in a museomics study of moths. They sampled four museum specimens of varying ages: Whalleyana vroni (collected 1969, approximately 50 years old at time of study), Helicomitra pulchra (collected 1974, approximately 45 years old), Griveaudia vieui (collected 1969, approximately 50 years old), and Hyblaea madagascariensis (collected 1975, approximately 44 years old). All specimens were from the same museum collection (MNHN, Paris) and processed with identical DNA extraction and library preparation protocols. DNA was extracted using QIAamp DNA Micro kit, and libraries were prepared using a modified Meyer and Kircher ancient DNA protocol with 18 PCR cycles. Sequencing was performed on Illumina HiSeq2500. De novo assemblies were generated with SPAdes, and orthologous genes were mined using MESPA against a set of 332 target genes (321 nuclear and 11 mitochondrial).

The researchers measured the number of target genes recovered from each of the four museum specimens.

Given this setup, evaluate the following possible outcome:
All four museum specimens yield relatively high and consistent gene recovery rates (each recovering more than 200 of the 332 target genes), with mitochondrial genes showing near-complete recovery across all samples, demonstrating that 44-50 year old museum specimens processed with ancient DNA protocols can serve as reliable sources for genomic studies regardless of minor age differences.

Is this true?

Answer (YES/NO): NO